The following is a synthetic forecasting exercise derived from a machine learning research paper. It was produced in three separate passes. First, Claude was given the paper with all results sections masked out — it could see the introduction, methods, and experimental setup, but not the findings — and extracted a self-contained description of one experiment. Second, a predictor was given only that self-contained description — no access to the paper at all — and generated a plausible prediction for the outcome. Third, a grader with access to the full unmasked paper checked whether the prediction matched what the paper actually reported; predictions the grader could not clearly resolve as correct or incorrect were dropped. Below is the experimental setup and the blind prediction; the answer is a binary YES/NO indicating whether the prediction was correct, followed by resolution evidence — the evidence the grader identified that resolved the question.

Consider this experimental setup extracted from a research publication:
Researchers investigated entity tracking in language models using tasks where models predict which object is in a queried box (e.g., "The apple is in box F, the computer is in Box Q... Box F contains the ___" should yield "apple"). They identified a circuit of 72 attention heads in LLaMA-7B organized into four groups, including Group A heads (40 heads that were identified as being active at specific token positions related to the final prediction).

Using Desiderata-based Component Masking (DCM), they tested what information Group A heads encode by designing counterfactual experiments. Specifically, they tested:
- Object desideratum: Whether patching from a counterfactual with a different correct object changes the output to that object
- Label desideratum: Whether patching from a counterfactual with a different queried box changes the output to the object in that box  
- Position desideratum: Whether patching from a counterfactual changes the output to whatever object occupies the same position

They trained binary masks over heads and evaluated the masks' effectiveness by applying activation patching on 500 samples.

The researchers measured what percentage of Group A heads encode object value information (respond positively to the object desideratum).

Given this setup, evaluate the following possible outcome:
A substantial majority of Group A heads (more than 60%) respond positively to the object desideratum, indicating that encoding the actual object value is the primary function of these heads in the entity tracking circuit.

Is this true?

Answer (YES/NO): YES